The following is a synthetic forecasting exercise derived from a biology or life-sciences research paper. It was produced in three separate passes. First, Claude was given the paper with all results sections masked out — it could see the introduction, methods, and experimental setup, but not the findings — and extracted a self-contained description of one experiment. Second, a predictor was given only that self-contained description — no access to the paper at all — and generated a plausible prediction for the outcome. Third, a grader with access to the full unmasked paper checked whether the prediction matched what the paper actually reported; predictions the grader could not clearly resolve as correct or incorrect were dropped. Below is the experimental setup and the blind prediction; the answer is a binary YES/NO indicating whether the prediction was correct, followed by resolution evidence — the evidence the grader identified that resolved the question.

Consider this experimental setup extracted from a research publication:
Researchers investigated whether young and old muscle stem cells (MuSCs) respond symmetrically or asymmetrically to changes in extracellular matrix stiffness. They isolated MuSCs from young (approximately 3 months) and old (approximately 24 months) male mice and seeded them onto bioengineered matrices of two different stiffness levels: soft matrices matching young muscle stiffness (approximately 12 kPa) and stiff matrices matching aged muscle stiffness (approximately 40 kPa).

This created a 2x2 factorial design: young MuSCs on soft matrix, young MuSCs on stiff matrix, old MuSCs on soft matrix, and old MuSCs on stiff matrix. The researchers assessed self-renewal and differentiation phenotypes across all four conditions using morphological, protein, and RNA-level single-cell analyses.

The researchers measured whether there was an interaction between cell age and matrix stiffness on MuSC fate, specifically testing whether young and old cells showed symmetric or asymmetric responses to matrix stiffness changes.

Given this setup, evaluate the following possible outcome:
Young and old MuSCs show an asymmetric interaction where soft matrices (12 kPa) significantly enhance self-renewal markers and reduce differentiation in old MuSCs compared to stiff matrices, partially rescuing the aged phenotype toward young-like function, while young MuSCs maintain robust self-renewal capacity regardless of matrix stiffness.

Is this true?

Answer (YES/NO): YES